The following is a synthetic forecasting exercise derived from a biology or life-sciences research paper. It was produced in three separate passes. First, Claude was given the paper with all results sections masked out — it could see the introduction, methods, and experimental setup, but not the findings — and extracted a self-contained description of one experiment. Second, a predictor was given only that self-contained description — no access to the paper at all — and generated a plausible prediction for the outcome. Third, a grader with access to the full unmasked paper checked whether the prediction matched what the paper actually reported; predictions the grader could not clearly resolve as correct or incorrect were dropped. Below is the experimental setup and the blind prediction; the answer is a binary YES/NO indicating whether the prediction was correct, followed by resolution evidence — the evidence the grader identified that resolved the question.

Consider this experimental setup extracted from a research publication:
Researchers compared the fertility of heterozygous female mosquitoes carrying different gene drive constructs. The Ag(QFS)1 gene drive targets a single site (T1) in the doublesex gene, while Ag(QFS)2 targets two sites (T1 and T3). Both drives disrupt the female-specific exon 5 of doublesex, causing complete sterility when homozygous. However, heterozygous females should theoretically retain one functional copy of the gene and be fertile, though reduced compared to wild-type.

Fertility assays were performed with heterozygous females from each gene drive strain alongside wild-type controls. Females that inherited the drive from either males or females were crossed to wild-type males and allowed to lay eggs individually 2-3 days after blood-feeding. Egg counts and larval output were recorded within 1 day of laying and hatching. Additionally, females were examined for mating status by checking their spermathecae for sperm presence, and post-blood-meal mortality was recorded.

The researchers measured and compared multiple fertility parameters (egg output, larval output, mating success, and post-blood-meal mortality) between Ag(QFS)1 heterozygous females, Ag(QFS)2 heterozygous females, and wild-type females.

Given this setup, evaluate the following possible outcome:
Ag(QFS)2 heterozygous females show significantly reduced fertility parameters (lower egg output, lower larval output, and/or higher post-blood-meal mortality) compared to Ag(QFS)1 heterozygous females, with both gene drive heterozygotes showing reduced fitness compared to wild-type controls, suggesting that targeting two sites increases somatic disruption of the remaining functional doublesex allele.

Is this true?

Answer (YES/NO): NO